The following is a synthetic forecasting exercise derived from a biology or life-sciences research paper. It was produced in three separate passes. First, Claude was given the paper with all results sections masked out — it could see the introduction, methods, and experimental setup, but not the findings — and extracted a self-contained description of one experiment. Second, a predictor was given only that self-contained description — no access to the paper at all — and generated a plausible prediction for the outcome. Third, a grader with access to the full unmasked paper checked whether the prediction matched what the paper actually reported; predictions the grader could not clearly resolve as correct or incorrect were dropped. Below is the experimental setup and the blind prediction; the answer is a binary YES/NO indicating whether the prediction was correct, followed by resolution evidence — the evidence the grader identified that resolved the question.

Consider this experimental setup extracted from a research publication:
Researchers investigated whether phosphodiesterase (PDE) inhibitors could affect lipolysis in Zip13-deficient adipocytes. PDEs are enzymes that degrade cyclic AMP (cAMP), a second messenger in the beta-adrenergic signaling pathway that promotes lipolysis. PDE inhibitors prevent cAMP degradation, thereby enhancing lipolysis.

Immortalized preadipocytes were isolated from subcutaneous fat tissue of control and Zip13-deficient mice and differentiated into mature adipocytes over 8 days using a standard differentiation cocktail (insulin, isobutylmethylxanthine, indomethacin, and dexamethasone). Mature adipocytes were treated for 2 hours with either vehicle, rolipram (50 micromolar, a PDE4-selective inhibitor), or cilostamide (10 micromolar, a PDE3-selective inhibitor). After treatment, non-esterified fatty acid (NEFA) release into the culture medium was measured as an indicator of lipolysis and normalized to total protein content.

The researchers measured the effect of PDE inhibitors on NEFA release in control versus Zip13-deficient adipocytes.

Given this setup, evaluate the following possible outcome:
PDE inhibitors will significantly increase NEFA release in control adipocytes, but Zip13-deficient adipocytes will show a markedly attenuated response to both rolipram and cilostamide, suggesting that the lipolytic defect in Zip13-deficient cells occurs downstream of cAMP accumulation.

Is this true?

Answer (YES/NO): NO